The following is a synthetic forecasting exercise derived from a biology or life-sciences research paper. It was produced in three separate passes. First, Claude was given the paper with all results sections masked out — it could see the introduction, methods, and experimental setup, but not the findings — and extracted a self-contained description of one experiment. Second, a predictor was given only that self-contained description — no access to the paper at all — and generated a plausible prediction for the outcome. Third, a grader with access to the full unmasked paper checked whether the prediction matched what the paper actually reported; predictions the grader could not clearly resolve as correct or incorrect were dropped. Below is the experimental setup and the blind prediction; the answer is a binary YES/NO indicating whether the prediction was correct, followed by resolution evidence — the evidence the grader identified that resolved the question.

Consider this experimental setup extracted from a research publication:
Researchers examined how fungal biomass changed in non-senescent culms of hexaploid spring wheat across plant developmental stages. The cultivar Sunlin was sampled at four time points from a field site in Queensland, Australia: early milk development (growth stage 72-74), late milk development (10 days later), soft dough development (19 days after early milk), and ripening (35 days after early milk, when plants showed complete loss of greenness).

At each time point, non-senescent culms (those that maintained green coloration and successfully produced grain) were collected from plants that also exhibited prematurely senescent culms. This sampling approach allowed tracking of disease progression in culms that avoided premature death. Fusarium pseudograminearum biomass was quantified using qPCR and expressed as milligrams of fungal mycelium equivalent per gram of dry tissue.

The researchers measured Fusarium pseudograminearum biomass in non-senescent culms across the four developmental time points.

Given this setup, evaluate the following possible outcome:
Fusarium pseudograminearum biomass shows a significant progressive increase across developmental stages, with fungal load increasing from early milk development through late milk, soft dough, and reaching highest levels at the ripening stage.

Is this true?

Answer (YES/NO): NO